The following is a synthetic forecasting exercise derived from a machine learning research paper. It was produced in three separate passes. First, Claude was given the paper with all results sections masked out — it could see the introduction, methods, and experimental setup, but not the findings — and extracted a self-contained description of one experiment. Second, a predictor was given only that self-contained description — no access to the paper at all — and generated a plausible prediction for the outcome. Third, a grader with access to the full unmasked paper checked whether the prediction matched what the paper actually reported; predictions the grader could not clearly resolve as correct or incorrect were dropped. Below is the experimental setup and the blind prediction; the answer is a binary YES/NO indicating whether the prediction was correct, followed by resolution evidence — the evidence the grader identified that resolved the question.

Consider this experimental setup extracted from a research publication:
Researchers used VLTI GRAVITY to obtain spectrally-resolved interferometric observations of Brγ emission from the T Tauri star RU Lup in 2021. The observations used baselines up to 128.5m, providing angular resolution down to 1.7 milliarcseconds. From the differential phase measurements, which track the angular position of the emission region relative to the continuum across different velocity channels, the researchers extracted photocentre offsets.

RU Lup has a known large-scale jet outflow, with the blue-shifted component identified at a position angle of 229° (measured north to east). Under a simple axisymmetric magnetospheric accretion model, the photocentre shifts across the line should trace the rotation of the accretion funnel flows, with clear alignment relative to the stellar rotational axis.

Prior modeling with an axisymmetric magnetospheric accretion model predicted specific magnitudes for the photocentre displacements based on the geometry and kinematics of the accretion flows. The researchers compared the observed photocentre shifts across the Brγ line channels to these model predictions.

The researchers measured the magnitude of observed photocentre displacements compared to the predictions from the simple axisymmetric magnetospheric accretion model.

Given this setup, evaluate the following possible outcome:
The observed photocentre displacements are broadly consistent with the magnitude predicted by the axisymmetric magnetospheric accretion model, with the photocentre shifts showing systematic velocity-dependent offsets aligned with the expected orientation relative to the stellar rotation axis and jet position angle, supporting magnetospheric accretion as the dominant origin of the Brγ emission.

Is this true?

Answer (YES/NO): NO